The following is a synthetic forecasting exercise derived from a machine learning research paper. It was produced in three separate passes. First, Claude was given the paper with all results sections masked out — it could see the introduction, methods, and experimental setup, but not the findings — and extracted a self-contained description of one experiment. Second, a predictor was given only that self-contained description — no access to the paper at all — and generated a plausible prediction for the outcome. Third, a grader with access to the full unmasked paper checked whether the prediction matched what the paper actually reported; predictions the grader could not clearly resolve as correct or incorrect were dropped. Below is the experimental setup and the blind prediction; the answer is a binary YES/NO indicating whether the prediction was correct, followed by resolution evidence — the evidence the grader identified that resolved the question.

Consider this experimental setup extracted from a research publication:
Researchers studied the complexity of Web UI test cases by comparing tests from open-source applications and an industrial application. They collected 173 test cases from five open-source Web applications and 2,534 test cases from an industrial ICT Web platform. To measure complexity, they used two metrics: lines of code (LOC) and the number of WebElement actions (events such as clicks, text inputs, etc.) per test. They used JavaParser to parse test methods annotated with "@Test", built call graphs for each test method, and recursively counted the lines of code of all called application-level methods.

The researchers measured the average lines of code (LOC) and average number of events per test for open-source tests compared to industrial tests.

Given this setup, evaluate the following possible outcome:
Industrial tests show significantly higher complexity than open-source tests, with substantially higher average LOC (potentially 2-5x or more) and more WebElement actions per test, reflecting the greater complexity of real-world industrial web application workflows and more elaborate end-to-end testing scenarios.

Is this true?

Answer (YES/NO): YES